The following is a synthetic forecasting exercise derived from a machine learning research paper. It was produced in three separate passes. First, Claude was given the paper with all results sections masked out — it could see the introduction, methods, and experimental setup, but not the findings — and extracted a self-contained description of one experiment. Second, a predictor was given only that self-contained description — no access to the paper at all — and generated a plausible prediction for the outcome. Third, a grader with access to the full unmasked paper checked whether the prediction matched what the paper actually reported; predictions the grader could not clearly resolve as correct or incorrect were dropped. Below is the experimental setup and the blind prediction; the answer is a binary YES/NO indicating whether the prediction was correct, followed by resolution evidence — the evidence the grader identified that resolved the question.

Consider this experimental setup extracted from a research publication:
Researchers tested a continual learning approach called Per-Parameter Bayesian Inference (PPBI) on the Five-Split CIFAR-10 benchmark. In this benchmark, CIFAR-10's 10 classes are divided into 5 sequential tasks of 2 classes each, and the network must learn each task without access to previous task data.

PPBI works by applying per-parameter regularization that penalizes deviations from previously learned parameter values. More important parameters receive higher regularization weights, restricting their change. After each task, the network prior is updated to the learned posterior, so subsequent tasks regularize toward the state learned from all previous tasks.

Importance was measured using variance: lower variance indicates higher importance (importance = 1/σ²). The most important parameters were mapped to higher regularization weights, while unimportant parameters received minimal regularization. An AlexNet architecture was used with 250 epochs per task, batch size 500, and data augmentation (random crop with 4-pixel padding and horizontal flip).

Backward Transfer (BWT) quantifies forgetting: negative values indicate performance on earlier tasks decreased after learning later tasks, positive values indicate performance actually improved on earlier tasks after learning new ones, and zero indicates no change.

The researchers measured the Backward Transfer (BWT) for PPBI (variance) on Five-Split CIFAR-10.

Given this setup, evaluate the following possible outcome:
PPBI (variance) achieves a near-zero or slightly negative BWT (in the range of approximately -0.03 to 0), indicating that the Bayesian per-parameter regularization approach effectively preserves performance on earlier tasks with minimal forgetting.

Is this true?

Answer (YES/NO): NO